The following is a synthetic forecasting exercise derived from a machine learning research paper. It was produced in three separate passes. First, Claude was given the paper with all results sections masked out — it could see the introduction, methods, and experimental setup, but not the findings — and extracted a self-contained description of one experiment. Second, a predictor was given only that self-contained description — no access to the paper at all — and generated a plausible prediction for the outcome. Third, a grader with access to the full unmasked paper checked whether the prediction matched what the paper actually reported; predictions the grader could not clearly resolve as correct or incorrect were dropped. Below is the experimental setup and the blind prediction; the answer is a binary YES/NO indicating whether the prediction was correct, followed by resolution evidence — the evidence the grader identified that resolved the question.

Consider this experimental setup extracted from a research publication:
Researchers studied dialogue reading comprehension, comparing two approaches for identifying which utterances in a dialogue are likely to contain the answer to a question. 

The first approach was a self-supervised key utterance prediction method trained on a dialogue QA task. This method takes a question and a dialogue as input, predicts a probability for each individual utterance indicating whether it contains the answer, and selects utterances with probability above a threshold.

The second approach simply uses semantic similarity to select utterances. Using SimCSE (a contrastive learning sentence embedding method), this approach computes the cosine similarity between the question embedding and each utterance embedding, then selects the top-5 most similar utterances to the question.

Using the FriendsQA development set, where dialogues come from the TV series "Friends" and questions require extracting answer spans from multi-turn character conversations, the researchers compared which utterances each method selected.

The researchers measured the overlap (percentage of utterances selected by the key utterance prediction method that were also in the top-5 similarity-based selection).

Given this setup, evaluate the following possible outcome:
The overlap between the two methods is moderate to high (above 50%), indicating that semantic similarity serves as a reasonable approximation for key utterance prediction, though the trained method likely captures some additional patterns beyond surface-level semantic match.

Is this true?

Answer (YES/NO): YES